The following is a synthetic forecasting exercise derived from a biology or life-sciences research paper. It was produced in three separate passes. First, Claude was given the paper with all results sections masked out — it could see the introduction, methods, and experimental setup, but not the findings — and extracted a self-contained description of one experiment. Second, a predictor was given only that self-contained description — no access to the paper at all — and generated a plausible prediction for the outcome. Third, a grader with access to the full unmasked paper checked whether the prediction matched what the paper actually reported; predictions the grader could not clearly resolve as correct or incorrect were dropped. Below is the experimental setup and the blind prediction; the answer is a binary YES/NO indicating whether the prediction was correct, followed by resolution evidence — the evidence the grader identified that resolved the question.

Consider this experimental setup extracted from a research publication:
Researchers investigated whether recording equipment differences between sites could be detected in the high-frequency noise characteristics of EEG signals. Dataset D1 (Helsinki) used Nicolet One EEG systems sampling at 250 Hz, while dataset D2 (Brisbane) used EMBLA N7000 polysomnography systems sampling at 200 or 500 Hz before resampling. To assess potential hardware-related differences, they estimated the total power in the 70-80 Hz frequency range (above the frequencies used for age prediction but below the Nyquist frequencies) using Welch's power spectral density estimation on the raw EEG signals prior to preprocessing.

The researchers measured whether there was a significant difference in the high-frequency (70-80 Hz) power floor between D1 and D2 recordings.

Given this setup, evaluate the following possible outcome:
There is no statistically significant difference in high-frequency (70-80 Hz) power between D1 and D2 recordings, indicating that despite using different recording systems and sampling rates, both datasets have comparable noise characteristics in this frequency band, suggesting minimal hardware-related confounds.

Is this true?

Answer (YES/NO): NO